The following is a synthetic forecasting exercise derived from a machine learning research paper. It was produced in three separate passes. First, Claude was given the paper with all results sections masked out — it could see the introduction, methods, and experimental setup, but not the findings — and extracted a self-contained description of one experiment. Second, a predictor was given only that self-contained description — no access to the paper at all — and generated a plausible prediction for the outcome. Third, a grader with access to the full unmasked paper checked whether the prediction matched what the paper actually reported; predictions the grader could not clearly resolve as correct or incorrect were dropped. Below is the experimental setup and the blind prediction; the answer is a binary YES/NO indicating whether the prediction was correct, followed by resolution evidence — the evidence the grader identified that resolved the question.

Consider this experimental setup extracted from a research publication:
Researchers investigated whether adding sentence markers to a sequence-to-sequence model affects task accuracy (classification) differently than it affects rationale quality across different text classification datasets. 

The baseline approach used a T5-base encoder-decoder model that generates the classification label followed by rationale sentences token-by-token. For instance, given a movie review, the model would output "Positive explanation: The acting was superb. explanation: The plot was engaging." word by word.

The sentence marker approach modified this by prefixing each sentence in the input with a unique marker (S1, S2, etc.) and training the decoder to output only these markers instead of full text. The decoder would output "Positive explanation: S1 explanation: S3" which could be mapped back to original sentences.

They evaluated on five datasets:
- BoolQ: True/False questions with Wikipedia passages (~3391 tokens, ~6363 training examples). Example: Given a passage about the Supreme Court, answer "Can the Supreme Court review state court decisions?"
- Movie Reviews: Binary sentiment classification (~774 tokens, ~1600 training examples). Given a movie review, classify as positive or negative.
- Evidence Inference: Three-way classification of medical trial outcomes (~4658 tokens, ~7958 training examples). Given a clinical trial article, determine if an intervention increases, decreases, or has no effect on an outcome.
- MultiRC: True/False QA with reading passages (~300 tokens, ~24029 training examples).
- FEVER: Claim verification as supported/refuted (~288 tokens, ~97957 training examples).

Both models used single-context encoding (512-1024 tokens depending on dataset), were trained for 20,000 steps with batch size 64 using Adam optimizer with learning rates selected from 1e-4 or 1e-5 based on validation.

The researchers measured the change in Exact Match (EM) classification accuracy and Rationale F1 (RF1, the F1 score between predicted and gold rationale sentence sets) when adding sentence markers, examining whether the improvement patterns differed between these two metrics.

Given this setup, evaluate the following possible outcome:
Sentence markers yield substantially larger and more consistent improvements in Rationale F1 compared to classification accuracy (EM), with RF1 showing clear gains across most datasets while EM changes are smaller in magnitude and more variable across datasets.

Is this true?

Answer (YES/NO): YES